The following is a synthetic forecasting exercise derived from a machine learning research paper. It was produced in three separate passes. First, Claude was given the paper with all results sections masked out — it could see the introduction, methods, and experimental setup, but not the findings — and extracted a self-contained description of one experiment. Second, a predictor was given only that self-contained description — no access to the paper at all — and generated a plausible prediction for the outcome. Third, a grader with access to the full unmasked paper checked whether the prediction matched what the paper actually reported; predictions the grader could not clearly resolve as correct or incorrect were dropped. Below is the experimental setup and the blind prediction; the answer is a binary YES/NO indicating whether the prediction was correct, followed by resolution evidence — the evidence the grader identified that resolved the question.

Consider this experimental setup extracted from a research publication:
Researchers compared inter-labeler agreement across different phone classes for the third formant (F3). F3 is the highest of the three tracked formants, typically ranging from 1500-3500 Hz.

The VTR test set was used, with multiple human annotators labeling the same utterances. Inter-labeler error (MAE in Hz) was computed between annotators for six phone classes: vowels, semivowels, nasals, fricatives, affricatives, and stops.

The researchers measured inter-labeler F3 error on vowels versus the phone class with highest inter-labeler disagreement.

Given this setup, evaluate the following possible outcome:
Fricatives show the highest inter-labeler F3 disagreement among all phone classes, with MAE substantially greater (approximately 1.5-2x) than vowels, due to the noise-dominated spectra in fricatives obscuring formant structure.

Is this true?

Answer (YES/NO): NO